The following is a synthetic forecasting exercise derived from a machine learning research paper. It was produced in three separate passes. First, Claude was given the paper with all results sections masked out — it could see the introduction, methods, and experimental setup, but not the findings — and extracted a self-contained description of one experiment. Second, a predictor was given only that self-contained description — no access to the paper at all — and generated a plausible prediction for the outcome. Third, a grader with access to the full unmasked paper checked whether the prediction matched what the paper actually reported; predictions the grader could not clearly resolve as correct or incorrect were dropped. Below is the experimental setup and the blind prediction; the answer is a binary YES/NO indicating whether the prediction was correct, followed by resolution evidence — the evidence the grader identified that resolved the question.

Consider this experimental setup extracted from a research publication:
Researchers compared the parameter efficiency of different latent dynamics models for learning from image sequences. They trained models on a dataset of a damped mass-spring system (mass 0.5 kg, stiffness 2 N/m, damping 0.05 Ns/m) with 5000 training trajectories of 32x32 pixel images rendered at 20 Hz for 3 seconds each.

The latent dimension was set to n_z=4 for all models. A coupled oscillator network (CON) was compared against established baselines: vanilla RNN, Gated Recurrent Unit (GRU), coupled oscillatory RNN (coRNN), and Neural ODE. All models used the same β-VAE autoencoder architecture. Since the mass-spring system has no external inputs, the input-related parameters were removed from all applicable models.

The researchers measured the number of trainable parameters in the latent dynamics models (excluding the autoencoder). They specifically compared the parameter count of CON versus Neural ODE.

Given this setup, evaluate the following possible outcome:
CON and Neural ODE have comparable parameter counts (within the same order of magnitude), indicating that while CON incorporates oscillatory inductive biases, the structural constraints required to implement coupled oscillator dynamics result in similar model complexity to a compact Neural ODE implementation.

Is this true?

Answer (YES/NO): NO